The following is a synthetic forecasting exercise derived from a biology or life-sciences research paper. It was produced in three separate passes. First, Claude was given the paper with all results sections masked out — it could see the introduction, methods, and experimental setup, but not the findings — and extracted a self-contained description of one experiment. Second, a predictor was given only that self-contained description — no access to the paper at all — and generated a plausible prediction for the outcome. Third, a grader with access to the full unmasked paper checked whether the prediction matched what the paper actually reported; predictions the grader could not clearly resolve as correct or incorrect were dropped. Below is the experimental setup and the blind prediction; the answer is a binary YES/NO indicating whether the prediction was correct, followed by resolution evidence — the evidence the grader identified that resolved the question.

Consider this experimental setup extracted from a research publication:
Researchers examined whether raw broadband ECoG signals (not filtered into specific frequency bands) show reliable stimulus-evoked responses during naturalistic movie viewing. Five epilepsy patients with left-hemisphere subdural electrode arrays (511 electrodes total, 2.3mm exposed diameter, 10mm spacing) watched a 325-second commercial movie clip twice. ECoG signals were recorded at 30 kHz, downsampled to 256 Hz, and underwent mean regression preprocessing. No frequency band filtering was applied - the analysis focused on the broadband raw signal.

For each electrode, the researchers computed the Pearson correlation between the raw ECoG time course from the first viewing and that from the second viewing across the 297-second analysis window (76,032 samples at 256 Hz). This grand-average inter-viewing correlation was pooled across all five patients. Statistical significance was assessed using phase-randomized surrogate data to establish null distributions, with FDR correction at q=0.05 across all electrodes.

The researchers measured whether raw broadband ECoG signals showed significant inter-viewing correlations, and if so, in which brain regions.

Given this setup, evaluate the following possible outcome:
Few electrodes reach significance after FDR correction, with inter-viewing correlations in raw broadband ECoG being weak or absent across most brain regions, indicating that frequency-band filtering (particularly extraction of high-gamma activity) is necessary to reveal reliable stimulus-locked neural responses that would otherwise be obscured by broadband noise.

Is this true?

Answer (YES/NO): NO